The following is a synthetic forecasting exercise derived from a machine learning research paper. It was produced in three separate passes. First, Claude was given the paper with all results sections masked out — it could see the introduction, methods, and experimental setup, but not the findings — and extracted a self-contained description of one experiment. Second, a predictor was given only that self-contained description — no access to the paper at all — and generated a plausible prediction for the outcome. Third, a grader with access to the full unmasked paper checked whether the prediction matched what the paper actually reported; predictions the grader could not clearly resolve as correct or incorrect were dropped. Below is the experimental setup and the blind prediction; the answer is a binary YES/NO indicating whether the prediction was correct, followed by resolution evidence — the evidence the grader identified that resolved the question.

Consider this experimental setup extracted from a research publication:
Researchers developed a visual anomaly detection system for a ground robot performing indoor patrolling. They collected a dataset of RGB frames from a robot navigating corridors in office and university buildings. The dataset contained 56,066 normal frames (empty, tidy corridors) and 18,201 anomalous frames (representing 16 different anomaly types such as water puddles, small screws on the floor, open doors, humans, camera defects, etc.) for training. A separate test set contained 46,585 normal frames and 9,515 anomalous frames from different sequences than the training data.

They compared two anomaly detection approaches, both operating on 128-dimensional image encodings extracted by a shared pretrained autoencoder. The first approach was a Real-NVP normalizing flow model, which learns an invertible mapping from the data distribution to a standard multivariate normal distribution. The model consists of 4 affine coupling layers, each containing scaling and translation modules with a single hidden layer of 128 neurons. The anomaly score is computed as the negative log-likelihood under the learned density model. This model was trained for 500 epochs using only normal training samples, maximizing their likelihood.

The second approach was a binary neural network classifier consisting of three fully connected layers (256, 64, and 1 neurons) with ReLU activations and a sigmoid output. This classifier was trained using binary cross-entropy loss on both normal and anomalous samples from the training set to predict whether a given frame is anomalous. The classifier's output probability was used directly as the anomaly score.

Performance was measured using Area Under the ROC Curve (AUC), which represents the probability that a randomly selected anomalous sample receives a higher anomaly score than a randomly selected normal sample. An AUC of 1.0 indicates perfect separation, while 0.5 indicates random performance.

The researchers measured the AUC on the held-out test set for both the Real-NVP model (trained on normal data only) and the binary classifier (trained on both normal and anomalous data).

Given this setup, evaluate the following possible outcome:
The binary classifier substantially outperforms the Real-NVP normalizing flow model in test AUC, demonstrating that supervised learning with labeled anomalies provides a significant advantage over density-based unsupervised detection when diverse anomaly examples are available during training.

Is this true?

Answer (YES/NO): NO